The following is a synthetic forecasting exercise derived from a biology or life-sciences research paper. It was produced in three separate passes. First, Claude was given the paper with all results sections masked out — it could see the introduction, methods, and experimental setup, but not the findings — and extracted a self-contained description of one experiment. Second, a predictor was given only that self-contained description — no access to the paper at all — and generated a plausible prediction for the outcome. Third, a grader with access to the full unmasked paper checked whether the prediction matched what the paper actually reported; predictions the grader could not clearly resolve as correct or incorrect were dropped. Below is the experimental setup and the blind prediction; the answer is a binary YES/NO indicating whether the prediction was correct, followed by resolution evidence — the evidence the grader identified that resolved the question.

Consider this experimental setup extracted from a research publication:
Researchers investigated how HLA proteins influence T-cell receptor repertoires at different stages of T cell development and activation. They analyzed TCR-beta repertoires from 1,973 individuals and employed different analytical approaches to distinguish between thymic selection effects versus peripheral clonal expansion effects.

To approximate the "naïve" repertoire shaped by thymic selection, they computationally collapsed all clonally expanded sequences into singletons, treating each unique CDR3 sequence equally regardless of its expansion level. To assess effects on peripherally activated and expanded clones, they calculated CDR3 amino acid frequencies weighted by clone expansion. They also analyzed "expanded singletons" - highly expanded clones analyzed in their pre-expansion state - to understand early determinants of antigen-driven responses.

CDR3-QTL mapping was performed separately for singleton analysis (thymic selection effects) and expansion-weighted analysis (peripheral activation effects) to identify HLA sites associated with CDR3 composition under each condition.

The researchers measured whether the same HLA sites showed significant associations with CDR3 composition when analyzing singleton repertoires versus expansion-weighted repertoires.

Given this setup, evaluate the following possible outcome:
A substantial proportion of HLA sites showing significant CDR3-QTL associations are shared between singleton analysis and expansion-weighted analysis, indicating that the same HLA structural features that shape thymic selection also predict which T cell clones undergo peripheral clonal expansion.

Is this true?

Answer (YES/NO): YES